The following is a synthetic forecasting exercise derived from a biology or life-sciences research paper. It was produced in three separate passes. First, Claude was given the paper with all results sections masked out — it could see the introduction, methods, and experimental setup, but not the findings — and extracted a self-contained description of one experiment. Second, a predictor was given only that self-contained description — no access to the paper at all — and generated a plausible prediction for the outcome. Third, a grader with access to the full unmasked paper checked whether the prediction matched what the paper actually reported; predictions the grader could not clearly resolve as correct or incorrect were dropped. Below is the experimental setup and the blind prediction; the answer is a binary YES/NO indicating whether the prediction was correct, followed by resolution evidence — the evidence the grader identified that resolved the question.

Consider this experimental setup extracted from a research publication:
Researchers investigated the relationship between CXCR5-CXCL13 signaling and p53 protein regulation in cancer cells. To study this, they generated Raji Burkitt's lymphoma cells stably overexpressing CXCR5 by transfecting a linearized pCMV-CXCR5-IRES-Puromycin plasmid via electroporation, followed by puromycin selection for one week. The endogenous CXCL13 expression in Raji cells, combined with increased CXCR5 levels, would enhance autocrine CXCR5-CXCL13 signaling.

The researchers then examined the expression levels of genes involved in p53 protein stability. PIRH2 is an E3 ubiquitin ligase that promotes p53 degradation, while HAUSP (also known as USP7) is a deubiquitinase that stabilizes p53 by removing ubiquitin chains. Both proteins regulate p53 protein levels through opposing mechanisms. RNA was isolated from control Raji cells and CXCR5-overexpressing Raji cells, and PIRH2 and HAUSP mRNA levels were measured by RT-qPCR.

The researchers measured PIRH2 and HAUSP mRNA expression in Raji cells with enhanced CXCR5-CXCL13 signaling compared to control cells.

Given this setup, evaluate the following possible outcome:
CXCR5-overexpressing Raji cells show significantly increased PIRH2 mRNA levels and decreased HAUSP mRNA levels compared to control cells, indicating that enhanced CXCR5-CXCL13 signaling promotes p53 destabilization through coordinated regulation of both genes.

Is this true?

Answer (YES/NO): YES